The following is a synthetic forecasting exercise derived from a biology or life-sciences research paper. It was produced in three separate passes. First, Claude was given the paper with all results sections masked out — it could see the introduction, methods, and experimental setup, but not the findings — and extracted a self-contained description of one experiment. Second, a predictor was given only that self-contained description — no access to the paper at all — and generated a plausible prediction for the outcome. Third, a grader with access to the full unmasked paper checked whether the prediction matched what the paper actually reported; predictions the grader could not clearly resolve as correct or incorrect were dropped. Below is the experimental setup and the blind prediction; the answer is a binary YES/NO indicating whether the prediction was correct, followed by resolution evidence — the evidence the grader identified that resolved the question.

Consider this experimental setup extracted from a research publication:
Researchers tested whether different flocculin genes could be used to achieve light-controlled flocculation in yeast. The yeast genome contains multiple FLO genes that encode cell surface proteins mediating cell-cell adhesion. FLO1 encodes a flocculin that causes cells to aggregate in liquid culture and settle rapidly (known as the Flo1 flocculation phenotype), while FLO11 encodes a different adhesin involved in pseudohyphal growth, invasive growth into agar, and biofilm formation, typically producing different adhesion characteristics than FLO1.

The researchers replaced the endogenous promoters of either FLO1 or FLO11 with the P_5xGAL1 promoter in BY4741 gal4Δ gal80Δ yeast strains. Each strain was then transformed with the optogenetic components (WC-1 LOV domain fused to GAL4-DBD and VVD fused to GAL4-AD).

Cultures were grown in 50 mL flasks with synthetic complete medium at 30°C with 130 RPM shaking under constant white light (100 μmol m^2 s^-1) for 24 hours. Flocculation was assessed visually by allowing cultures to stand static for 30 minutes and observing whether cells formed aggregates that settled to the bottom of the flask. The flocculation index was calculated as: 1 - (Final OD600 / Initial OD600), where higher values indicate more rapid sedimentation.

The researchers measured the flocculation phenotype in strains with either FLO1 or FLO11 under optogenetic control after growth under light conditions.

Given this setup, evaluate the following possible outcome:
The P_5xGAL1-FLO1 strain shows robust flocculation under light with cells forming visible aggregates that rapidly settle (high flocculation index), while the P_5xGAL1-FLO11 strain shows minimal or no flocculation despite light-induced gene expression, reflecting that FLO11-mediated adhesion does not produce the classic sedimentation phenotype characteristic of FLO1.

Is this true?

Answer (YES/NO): NO